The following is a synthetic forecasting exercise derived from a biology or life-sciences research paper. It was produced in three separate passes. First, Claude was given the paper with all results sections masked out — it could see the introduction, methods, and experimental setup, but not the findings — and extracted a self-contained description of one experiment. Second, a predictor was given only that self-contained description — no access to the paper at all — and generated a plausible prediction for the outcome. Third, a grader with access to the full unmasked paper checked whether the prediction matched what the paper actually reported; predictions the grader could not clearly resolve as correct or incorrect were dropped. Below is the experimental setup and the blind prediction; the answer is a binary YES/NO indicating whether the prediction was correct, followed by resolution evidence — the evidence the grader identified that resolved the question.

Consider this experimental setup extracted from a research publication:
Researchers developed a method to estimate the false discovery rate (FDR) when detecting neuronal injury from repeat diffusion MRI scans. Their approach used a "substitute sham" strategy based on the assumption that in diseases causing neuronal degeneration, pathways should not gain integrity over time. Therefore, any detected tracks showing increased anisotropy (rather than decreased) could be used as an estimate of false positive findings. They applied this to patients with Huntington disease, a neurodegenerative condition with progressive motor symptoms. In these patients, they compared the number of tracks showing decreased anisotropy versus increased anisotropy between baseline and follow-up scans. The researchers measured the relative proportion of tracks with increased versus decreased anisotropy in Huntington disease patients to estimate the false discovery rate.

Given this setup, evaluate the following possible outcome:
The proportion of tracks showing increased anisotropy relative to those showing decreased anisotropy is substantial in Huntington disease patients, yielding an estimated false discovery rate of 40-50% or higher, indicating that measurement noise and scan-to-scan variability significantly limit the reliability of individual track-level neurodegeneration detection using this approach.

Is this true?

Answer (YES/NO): NO